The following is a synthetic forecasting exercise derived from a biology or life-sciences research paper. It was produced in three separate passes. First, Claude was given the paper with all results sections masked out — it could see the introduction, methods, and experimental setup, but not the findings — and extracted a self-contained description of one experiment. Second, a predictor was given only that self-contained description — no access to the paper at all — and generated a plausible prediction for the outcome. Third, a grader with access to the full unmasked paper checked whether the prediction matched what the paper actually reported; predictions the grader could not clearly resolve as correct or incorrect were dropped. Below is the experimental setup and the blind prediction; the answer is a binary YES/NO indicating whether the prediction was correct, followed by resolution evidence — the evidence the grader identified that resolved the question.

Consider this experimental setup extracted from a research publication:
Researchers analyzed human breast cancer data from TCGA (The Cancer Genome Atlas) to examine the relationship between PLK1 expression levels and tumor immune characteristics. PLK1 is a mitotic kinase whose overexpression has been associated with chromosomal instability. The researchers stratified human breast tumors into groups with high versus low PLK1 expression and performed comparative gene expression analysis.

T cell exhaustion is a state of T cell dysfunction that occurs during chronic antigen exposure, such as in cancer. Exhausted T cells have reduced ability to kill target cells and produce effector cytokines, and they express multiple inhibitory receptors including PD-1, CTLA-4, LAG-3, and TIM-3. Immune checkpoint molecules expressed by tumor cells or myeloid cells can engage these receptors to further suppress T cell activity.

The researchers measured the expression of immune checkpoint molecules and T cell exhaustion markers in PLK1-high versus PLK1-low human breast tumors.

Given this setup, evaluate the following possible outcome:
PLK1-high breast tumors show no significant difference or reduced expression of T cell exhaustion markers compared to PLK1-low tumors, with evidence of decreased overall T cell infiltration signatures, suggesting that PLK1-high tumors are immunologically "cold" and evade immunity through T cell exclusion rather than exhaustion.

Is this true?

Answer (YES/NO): NO